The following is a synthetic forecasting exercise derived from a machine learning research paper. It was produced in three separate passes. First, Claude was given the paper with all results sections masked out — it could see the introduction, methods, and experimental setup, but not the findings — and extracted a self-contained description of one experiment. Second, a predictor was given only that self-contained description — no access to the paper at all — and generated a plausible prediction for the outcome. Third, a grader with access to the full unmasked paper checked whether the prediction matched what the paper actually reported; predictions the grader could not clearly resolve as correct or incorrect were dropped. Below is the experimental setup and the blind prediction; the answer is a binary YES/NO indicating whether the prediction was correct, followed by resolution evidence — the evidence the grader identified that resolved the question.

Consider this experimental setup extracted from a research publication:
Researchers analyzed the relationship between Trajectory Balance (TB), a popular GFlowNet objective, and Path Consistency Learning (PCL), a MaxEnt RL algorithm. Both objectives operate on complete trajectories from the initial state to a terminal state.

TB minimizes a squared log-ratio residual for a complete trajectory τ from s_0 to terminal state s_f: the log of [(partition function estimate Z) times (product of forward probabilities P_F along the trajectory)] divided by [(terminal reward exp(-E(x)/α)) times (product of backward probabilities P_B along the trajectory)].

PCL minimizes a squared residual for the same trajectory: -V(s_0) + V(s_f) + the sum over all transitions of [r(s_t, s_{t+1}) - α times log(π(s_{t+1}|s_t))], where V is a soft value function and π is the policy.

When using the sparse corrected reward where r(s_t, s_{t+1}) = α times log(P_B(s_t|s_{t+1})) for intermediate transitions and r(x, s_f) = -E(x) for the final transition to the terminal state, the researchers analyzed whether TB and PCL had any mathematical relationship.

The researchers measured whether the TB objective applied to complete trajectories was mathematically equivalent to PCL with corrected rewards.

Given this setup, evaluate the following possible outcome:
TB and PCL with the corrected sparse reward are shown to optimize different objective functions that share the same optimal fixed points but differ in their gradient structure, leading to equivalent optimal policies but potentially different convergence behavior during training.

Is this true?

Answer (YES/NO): NO